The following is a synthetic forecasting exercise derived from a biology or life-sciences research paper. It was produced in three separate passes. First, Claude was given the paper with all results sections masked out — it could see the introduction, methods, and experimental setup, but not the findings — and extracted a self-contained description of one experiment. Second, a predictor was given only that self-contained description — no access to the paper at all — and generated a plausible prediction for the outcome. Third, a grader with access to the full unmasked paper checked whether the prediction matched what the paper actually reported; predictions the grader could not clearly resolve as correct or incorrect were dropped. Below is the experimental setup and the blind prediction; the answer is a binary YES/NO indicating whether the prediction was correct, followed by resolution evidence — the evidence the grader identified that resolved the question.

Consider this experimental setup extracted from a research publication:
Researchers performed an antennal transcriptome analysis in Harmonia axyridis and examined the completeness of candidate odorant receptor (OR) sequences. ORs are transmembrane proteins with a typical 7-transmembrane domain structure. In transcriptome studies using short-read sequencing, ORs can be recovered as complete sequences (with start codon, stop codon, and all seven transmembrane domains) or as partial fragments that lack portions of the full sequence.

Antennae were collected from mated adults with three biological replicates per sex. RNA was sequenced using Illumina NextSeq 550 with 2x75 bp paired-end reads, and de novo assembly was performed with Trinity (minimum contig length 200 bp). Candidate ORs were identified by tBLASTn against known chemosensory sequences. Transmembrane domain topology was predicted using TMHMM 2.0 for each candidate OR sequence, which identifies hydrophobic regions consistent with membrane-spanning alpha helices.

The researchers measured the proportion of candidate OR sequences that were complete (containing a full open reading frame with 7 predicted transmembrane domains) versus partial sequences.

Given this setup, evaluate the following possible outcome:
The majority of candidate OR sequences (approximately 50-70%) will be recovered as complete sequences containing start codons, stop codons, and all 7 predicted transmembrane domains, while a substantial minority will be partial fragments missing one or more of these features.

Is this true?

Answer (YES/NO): NO